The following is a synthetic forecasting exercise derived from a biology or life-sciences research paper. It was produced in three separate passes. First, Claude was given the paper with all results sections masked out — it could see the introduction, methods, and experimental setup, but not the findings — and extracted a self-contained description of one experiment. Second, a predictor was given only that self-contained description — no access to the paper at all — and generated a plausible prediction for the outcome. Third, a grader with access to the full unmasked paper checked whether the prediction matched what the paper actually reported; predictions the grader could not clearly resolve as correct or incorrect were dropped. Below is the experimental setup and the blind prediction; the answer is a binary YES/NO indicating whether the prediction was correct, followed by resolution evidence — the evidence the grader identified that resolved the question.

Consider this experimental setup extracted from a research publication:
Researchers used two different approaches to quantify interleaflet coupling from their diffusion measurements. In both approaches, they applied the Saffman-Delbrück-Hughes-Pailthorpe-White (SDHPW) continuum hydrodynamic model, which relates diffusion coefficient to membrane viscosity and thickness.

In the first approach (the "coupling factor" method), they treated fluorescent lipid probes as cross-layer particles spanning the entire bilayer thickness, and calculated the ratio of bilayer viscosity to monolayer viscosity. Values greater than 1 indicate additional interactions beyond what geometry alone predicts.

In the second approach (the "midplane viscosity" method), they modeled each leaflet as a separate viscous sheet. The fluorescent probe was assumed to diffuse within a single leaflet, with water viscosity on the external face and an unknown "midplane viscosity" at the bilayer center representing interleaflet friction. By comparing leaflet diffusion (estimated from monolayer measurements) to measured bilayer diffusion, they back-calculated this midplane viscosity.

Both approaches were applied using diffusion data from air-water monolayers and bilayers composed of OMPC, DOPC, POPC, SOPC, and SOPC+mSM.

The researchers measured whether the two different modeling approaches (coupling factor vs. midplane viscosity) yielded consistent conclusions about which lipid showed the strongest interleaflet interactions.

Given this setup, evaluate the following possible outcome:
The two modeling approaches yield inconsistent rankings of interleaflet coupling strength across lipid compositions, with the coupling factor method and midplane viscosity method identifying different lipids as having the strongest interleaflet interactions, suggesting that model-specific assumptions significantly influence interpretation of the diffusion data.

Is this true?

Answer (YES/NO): NO